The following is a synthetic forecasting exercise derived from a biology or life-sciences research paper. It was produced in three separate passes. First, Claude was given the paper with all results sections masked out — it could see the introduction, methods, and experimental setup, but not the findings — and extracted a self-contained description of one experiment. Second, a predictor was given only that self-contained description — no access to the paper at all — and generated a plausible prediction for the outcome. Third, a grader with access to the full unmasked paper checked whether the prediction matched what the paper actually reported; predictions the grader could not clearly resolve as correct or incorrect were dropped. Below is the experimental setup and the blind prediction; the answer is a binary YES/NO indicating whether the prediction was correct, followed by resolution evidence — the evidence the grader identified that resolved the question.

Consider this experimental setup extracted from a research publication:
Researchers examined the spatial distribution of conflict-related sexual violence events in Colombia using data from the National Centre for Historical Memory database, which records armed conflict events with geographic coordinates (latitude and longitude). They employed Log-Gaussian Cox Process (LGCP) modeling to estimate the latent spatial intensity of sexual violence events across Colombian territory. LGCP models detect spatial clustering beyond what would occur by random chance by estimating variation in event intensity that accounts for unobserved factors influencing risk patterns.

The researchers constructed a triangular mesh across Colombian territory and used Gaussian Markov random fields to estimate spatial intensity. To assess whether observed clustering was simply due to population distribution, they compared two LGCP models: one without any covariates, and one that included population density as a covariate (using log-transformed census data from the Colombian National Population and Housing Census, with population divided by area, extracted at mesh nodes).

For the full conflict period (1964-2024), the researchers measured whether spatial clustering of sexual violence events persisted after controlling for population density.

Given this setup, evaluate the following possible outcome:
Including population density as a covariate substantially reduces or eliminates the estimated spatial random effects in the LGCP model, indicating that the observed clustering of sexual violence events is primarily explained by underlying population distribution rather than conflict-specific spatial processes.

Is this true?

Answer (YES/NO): NO